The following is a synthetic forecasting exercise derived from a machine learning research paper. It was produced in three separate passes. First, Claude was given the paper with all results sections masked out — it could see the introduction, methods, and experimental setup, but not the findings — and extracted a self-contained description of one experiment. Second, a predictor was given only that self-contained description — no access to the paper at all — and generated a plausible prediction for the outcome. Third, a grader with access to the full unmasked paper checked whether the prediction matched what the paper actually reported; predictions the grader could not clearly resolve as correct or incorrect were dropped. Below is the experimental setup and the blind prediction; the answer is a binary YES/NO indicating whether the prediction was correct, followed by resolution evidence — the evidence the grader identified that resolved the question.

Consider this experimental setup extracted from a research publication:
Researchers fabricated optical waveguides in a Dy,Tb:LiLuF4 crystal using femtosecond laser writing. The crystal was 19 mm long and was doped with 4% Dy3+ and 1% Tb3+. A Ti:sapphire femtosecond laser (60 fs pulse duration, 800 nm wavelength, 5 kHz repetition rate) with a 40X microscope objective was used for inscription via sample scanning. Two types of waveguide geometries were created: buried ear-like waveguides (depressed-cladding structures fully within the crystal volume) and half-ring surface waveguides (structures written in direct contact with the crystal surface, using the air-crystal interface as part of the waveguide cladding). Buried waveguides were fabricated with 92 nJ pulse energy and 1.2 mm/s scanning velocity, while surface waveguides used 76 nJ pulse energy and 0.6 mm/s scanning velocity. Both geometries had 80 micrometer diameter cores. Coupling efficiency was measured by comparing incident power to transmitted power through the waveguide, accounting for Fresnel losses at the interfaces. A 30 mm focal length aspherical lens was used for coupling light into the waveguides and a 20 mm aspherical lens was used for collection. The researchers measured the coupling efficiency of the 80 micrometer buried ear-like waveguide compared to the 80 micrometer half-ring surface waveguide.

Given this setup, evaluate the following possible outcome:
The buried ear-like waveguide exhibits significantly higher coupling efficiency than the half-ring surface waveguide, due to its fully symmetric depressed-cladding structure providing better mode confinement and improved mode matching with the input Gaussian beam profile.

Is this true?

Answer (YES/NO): YES